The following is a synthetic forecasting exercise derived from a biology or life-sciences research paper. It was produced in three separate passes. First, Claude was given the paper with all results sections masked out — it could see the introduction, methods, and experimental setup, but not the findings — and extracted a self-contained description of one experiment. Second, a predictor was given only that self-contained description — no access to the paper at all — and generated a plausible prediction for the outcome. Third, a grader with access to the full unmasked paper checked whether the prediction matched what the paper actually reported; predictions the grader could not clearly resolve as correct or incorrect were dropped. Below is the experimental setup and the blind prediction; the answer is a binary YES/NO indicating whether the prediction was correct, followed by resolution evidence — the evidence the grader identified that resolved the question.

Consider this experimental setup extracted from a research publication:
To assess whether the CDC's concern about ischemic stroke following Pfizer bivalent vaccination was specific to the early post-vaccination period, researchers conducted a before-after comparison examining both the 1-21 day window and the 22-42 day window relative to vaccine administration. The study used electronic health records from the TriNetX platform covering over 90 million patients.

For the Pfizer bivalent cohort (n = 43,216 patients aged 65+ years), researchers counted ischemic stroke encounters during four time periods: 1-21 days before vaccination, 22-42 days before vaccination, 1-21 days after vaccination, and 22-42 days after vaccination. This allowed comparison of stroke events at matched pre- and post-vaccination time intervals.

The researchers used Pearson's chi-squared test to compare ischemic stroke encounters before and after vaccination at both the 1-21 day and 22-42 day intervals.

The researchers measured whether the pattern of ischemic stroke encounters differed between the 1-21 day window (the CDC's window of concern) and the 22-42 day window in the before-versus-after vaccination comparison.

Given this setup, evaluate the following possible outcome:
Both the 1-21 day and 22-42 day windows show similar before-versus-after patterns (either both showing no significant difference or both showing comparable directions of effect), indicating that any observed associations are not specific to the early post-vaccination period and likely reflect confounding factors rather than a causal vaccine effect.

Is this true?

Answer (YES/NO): NO